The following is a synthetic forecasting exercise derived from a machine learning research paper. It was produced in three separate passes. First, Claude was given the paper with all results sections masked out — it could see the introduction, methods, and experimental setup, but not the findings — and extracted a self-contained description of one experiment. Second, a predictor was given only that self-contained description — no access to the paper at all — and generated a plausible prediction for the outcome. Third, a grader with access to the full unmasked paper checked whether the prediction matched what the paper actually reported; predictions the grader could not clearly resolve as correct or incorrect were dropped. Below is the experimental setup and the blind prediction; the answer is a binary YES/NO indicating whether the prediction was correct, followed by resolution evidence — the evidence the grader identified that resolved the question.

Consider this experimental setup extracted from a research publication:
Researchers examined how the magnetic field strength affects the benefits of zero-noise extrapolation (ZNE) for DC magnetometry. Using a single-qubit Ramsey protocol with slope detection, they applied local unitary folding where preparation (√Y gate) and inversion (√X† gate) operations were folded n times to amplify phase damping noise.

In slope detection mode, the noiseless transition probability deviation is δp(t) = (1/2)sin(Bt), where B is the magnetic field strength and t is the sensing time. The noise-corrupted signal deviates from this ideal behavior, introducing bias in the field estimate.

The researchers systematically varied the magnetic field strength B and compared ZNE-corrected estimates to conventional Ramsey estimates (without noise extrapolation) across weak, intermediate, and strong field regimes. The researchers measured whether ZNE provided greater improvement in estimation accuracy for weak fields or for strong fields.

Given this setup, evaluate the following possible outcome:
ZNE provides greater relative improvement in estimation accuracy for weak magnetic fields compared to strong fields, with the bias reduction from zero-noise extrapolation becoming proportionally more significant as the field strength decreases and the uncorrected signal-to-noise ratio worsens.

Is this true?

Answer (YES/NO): NO